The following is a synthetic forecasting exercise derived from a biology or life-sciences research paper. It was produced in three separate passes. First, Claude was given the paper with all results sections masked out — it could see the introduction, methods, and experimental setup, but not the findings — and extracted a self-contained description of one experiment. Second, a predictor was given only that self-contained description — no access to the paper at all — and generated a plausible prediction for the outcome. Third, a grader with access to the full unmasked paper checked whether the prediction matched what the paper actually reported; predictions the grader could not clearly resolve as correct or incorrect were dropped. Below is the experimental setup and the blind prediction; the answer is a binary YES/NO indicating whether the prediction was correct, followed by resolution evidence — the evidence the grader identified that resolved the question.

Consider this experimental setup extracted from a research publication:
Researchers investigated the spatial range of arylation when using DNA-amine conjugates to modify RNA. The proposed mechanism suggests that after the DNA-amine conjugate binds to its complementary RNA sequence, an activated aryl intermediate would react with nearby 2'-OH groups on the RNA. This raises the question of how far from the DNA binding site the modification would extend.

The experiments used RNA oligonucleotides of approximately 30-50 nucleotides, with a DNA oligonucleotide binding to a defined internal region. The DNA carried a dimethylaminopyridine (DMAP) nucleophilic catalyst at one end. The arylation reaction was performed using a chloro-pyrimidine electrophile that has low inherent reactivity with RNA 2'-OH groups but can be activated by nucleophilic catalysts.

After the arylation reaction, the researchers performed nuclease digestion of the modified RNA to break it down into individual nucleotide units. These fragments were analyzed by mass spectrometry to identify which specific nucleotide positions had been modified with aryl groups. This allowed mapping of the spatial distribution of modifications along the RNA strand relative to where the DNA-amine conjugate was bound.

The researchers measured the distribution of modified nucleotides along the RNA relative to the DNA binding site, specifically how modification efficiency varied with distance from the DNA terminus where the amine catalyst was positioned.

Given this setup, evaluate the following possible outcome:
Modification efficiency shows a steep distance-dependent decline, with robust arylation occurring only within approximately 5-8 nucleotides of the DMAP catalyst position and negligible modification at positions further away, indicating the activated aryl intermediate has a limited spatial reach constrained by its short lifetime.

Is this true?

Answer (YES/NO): NO